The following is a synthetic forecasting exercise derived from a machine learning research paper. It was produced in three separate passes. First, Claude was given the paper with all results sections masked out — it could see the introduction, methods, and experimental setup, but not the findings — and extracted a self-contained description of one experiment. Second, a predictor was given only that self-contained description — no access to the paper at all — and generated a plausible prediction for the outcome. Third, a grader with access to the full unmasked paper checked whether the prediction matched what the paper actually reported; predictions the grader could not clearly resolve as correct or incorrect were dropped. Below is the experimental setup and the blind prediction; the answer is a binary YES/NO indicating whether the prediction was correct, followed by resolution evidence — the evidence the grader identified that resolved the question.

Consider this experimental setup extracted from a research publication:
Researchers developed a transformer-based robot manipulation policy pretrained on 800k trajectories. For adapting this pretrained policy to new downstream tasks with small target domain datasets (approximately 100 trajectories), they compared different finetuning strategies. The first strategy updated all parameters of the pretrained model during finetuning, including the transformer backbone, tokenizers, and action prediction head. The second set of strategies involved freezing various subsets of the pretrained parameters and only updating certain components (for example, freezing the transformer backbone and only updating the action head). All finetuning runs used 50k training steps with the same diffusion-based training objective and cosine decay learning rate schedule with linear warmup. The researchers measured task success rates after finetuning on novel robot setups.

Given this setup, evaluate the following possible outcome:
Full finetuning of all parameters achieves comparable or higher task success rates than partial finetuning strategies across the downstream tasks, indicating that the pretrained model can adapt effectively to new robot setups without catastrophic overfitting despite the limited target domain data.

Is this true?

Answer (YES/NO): YES